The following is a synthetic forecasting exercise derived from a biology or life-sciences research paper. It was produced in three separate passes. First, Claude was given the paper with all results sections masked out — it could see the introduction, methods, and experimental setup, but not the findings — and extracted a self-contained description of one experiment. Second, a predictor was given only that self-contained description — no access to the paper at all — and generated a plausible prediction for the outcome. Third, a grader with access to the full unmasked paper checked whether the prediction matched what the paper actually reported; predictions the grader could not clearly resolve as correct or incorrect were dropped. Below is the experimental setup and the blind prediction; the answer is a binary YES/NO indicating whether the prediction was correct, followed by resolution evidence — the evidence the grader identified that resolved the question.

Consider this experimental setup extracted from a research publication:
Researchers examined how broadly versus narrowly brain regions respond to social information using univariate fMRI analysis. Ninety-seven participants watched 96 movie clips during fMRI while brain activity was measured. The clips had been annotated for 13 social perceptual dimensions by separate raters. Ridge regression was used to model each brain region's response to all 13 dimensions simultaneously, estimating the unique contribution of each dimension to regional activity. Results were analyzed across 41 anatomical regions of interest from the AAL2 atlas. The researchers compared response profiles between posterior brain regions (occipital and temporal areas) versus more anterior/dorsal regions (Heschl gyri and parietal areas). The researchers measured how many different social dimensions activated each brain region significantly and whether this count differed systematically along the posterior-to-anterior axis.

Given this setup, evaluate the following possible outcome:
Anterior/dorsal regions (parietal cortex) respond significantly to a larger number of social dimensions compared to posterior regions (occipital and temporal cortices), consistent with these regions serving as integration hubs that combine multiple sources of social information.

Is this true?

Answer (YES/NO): NO